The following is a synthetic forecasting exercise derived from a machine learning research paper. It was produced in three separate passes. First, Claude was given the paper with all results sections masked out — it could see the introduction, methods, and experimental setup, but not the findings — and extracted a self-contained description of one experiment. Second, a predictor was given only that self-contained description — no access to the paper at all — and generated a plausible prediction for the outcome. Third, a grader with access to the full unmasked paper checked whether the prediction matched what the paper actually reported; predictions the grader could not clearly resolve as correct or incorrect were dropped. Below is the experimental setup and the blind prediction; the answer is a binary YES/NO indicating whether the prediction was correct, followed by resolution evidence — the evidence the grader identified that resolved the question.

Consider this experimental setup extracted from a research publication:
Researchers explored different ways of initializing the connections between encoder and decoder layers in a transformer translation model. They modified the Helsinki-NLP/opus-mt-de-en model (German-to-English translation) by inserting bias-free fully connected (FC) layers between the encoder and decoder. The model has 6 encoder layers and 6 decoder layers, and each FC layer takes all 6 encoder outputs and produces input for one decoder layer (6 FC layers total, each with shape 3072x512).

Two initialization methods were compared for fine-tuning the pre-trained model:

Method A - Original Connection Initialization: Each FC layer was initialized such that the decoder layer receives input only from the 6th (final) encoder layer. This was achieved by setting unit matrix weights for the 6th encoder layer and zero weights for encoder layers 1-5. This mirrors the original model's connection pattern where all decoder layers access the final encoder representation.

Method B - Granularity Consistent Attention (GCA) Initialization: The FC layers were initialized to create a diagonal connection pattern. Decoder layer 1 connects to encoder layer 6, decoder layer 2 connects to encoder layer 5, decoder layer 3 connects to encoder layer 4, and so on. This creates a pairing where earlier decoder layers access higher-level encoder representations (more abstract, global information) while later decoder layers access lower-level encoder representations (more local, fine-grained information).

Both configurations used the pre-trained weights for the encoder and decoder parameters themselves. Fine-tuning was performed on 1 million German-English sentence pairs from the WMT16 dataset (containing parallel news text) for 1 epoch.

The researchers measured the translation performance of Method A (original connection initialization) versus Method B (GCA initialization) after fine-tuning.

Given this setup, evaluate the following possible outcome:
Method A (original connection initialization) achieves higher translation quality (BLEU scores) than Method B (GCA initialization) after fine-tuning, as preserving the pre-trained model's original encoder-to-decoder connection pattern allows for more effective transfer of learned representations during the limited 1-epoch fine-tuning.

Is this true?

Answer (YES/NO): YES